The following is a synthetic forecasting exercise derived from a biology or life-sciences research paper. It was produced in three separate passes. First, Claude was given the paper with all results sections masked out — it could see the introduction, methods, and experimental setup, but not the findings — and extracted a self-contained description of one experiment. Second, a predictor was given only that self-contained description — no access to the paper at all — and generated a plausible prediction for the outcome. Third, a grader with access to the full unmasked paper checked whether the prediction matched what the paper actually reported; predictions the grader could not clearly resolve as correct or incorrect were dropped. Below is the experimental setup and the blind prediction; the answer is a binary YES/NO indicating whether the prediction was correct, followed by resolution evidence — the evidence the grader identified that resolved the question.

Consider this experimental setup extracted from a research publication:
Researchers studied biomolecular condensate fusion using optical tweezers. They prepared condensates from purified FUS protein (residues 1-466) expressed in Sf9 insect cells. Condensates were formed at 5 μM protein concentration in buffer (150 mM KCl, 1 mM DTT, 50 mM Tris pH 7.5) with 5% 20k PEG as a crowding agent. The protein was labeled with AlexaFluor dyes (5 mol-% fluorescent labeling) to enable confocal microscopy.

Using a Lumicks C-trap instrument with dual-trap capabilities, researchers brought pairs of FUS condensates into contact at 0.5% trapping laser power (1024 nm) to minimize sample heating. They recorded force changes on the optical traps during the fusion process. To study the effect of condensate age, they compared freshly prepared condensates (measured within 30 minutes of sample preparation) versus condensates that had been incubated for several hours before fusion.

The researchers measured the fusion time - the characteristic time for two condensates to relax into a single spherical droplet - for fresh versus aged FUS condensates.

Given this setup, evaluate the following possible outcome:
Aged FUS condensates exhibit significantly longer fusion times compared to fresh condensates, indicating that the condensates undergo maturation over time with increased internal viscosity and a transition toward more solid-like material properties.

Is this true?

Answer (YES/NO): YES